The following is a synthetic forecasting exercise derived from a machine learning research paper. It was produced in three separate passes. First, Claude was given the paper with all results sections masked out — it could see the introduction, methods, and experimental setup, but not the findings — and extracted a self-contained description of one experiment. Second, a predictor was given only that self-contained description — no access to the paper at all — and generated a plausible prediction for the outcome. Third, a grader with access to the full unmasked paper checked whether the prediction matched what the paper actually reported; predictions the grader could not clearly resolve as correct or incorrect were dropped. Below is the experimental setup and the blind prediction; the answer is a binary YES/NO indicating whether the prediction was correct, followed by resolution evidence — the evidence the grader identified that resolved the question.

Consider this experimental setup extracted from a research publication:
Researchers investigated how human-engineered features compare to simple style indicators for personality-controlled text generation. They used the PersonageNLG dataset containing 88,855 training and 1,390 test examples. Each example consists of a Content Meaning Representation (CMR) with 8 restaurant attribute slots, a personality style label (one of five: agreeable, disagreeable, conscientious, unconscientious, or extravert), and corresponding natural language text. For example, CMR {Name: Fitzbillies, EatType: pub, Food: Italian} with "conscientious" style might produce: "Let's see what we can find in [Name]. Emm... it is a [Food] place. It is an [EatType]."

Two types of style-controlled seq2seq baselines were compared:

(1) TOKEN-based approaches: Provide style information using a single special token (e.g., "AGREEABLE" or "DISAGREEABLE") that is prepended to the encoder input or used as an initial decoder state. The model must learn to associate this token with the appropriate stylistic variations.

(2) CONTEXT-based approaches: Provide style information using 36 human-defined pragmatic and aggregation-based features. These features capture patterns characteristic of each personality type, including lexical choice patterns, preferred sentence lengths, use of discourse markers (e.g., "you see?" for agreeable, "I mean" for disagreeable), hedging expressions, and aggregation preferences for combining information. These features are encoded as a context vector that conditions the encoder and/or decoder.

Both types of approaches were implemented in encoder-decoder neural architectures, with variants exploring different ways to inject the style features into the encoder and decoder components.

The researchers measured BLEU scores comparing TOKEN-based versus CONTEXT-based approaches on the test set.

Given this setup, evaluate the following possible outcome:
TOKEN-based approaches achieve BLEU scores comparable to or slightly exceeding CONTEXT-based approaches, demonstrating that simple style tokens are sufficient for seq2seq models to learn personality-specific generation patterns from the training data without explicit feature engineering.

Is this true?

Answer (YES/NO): NO